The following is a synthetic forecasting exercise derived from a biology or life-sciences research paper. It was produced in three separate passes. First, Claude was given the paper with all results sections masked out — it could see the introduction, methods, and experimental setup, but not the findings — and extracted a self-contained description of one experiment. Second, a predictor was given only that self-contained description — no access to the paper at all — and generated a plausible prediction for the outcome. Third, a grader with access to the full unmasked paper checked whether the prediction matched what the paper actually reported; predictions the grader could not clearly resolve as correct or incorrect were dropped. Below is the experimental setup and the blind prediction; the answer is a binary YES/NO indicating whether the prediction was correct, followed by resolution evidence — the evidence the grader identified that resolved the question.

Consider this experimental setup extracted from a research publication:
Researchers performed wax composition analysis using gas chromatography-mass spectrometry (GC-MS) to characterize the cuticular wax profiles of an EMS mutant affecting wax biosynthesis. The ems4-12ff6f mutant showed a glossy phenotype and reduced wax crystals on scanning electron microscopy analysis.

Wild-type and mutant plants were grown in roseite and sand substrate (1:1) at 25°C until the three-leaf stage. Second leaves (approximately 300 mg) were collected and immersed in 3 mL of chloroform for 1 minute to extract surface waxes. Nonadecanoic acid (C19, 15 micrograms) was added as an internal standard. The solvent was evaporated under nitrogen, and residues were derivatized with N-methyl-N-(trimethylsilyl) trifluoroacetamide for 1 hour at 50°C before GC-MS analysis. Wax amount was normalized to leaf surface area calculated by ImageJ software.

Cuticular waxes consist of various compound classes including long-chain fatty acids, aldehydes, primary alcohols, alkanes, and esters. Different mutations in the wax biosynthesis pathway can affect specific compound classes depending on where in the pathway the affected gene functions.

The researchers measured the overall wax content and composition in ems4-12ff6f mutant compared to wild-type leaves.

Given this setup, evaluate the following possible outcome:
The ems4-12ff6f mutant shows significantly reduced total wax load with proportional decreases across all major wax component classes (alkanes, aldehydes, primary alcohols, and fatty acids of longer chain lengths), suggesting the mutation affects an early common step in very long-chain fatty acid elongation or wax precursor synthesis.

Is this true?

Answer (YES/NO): NO